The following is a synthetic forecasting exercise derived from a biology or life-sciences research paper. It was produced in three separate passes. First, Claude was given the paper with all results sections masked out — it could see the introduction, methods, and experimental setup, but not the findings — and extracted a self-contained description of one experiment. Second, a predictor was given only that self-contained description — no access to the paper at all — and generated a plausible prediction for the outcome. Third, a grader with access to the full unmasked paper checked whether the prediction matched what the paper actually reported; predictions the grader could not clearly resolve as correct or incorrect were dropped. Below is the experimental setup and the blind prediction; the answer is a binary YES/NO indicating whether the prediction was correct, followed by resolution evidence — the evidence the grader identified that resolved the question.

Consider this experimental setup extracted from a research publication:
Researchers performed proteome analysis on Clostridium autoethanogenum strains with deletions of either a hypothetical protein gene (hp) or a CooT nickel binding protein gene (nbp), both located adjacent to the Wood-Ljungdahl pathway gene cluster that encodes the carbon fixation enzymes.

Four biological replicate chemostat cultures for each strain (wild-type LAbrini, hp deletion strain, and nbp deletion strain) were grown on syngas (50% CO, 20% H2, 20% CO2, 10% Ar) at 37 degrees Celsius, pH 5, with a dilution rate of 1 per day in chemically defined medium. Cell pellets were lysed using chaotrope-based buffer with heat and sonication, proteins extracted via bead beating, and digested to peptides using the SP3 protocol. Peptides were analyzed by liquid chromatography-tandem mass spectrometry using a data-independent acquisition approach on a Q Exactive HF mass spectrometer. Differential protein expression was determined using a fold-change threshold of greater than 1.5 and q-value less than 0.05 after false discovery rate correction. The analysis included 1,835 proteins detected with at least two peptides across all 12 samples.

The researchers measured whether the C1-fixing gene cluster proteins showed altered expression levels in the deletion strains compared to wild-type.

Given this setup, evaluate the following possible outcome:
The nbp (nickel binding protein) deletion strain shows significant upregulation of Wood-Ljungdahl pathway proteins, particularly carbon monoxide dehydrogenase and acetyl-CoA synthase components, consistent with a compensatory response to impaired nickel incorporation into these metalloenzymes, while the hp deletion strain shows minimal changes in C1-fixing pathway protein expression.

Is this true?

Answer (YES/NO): NO